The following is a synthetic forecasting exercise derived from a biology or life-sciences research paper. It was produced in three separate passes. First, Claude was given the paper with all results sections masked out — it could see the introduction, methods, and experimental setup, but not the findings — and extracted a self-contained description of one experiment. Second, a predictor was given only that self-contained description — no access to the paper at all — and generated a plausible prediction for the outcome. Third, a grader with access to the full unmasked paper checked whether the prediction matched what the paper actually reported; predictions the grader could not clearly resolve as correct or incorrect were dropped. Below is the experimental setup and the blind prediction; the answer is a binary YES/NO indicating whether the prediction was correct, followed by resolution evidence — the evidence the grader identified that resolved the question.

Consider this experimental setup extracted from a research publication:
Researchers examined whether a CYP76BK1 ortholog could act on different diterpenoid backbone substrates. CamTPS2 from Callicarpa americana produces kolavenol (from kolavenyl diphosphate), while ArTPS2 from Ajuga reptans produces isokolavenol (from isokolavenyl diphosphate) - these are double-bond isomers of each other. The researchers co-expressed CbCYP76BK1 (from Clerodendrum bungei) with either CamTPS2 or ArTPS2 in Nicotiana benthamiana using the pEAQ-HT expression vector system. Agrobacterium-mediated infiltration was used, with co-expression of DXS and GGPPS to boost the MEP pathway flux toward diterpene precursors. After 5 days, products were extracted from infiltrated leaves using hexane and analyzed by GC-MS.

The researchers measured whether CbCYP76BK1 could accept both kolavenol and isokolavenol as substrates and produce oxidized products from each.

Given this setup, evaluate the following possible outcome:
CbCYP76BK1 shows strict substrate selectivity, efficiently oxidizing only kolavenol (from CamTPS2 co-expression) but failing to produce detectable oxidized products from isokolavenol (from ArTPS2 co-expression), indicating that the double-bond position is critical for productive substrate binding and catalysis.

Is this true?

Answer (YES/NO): NO